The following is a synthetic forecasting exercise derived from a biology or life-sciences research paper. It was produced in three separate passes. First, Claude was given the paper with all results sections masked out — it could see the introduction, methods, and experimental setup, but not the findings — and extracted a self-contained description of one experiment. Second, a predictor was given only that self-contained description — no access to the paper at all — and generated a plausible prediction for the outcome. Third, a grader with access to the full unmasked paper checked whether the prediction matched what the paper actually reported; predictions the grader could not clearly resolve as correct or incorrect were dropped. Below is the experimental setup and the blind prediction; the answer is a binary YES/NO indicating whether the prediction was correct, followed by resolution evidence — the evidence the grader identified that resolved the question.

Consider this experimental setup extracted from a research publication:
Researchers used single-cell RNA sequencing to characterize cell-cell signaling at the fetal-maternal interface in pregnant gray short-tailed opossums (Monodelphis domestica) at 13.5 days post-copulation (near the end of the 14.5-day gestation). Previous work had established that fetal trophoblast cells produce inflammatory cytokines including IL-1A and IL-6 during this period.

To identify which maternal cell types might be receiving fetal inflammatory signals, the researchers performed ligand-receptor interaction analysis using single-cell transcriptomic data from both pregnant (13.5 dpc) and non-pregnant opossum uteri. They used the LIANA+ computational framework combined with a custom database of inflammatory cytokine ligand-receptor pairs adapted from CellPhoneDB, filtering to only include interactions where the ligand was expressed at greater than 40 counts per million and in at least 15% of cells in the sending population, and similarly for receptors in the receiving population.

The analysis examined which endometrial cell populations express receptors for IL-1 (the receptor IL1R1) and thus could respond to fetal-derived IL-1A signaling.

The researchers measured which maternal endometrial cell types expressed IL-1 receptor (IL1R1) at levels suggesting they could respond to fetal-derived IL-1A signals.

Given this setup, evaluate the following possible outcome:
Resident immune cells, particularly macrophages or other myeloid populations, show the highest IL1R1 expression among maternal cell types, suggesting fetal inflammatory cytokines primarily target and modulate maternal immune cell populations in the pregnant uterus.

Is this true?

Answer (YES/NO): NO